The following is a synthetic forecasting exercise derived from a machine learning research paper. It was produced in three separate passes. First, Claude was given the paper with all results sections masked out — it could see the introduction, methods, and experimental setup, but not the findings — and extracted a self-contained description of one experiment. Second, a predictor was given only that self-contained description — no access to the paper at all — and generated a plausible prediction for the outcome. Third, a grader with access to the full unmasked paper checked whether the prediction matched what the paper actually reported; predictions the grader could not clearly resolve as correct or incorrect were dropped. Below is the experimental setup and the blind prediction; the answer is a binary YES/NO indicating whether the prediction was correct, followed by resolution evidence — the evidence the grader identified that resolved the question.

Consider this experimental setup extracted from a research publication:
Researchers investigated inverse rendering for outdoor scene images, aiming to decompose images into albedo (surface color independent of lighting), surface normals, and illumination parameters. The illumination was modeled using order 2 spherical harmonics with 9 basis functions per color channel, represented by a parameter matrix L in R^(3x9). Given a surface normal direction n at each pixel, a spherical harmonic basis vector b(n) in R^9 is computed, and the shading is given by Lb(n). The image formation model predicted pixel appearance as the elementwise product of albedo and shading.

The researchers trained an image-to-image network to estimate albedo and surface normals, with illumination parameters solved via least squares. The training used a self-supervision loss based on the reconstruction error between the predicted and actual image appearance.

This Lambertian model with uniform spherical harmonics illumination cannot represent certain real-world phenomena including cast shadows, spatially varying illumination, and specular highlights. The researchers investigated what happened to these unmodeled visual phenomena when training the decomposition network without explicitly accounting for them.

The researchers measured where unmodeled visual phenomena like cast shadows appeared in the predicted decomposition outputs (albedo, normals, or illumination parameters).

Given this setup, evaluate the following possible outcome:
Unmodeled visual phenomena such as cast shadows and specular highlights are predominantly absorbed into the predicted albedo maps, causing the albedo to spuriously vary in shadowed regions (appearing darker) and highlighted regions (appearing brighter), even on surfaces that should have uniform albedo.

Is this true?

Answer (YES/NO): NO